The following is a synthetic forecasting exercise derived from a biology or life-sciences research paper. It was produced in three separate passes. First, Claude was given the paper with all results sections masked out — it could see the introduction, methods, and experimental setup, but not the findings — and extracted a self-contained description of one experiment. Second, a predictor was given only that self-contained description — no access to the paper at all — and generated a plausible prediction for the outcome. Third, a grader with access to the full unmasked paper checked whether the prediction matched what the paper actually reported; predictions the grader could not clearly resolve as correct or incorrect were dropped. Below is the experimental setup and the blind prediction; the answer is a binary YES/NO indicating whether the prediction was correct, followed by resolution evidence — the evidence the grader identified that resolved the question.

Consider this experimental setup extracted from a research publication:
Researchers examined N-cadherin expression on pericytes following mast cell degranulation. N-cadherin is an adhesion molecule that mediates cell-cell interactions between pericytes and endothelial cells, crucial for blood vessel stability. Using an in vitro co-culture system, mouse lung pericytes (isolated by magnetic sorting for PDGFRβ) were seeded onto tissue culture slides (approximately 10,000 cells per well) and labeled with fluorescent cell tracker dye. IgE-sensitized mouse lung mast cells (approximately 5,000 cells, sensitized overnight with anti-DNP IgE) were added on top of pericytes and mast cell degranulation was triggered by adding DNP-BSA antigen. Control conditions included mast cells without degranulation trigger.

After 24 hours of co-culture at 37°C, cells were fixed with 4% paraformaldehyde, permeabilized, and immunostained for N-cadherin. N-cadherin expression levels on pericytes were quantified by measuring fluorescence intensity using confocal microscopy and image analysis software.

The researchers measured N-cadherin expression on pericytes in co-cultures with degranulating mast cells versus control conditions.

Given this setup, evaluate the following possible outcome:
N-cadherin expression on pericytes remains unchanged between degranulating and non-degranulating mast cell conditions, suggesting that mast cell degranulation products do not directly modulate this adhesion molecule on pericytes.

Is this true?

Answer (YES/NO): NO